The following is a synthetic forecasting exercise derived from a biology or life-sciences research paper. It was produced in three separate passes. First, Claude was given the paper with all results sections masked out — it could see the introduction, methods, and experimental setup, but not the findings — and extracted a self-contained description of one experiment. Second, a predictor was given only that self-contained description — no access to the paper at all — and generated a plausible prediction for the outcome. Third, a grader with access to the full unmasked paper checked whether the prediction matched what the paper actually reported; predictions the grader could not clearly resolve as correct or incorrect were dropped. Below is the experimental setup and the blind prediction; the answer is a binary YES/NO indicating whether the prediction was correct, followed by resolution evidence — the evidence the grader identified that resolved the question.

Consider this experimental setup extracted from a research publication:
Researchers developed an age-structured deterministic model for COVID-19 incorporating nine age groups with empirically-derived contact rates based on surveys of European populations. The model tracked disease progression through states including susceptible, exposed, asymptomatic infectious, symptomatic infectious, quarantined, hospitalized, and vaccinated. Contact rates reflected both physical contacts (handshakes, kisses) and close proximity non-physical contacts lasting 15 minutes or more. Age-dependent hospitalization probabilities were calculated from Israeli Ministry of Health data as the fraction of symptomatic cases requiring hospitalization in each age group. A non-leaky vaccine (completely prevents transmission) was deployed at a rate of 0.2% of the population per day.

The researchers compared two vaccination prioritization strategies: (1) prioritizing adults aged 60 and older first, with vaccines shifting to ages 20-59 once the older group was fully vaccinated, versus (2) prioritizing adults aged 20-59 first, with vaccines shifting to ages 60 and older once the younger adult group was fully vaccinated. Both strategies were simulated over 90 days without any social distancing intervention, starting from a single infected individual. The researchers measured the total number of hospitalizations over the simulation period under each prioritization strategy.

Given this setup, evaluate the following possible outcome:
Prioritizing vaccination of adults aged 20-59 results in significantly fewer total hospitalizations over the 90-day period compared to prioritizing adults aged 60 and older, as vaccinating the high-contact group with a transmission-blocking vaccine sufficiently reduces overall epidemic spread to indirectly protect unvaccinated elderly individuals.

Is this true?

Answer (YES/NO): NO